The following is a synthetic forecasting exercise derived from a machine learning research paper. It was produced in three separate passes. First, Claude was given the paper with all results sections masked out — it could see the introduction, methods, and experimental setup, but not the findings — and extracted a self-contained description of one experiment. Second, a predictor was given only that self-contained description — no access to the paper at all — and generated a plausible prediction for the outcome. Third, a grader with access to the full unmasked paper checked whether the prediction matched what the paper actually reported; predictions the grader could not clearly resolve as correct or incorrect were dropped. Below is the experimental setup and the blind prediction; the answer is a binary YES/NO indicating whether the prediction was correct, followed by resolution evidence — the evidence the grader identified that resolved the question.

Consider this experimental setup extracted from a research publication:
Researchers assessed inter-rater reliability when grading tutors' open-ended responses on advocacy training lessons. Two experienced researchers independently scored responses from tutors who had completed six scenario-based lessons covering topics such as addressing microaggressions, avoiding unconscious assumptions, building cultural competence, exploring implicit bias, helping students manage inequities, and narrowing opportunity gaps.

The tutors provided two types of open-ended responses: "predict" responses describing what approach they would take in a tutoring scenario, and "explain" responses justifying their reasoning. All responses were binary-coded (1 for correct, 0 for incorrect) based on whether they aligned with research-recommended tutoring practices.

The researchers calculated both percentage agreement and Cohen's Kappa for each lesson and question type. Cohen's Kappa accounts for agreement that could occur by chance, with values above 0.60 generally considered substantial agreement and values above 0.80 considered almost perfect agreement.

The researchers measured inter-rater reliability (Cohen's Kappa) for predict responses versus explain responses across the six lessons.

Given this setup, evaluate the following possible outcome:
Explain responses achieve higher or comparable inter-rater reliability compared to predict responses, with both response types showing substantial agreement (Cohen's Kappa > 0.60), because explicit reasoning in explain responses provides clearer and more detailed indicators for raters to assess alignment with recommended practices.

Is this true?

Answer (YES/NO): NO